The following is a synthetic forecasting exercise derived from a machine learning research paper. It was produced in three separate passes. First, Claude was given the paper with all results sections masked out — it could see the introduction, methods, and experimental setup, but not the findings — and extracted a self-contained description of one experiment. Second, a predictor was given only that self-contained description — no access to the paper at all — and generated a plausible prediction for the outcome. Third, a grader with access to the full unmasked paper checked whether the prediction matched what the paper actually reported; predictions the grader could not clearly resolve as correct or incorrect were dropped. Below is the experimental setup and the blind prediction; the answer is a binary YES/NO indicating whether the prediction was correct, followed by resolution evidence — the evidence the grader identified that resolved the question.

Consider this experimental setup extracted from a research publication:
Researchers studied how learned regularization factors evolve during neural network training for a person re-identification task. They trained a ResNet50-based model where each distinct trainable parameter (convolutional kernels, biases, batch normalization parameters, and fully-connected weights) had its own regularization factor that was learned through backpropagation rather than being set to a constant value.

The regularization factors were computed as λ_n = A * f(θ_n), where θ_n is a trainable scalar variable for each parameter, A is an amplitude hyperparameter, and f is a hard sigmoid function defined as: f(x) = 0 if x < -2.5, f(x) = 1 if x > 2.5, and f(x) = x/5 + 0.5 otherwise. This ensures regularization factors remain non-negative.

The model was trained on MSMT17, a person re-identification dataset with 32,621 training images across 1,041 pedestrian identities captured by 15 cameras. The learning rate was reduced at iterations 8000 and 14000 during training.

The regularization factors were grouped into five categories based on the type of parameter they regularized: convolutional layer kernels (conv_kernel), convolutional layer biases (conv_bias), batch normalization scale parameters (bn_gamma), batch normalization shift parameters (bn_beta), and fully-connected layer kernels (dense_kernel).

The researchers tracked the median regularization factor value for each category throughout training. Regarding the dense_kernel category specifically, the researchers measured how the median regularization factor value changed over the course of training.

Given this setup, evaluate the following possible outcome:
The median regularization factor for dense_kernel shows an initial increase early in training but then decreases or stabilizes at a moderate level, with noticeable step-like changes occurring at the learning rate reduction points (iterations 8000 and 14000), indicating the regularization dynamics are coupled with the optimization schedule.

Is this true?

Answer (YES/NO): NO